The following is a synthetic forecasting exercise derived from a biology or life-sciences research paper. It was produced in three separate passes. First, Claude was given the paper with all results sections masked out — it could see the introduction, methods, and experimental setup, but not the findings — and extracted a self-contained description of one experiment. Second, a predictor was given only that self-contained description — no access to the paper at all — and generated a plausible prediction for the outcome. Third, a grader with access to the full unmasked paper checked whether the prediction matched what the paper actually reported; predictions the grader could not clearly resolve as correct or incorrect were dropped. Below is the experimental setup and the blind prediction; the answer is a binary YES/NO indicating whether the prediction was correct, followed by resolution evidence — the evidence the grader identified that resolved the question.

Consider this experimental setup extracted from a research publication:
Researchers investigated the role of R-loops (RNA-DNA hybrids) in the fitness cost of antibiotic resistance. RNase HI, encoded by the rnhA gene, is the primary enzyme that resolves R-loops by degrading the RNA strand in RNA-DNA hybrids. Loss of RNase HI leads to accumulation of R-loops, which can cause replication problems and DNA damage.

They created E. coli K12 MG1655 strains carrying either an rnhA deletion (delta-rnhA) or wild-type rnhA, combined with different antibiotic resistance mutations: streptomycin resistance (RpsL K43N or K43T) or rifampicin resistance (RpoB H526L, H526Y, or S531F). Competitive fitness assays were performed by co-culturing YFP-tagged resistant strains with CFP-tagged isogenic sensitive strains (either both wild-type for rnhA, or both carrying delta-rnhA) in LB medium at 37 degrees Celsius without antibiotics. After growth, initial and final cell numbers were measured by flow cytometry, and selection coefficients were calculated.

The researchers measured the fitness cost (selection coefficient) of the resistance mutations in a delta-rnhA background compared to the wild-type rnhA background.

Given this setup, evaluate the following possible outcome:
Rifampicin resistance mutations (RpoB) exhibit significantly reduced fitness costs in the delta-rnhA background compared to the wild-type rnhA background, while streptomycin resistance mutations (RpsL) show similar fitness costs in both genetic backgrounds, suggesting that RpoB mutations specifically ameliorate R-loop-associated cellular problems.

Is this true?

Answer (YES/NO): NO